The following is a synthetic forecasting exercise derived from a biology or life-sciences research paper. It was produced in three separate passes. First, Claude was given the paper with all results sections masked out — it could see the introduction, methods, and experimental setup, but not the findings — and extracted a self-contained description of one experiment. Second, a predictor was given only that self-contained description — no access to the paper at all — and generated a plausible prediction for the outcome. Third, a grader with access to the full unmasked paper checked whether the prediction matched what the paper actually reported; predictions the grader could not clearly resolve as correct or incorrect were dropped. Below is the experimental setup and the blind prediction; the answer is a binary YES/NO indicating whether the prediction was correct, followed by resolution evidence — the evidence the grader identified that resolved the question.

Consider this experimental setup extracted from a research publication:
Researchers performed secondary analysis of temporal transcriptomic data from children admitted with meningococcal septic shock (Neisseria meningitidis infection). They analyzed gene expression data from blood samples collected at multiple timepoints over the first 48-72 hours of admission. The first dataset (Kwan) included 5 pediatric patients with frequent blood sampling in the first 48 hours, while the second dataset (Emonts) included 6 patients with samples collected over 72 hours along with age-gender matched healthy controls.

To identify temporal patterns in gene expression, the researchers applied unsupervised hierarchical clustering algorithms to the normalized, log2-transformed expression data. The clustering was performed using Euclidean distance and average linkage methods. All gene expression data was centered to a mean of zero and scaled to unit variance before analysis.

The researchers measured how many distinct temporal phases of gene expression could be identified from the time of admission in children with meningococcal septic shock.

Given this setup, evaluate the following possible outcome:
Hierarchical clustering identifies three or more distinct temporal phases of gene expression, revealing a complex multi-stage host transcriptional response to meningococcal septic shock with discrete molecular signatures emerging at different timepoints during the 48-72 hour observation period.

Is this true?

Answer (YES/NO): YES